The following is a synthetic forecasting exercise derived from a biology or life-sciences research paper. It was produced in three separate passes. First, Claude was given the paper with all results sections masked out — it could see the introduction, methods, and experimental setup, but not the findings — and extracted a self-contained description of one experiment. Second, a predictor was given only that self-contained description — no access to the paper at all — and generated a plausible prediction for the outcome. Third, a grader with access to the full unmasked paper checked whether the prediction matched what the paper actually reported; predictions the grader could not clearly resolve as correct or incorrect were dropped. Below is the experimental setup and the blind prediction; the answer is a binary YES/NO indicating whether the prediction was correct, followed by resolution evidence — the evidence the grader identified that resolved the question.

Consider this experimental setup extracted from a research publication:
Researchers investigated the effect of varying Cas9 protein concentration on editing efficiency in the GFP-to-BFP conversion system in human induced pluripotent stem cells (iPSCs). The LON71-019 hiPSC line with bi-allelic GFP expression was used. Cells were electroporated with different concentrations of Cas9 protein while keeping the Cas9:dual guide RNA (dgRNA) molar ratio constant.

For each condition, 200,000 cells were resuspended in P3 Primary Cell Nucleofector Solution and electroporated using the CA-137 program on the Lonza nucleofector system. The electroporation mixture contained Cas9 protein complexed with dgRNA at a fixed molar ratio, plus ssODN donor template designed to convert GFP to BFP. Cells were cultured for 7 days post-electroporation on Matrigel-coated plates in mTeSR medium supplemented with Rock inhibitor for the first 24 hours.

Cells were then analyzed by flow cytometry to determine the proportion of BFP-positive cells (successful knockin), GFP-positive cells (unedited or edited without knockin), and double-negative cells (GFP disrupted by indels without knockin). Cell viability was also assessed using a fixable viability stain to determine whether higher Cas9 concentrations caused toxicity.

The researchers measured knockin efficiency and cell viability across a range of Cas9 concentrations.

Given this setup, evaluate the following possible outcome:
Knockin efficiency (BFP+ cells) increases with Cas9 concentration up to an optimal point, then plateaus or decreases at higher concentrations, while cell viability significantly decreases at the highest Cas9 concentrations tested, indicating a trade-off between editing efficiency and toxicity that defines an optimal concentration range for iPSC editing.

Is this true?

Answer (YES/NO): NO